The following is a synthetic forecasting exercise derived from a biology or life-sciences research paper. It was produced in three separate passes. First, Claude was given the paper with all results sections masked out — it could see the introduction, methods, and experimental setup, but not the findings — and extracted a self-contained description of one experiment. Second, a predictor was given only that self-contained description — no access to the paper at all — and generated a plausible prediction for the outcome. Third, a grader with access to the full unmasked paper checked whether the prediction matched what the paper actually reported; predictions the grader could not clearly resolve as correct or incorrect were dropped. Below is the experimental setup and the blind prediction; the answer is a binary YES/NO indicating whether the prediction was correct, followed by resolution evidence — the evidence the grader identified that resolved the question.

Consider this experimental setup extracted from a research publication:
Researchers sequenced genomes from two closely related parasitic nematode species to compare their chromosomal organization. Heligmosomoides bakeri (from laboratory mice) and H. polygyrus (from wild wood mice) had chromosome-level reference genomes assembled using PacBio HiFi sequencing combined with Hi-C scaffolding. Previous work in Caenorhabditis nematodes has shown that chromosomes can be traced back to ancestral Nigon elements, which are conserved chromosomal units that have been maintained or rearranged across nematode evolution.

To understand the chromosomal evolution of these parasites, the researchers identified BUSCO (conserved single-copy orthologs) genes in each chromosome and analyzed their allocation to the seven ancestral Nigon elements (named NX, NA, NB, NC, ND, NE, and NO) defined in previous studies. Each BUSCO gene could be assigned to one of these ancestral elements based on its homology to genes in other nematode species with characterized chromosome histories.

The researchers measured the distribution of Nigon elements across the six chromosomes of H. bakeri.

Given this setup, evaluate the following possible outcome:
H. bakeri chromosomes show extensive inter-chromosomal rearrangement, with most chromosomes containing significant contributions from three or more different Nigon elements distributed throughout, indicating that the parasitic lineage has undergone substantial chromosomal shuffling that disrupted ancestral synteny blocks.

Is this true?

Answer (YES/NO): NO